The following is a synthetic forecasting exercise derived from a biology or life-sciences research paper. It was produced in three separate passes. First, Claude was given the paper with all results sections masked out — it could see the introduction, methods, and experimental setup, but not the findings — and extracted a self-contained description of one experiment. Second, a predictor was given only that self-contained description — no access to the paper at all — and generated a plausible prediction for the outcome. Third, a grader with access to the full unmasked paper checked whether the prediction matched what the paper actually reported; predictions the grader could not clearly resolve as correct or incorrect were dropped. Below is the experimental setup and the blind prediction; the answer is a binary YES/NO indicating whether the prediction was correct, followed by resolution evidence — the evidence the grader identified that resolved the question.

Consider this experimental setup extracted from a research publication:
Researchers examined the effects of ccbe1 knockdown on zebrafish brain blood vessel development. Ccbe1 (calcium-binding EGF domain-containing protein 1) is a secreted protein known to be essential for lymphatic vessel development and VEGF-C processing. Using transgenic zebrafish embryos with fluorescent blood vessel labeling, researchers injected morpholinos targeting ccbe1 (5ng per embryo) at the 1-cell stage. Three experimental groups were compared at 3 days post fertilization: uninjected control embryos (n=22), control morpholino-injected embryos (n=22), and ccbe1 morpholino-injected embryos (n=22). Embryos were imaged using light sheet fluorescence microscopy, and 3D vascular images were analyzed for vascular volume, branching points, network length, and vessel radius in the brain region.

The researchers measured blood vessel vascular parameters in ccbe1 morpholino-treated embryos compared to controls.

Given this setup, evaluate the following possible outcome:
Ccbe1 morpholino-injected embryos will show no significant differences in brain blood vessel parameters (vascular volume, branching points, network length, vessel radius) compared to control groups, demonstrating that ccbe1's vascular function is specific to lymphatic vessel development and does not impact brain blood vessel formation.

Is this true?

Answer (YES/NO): NO